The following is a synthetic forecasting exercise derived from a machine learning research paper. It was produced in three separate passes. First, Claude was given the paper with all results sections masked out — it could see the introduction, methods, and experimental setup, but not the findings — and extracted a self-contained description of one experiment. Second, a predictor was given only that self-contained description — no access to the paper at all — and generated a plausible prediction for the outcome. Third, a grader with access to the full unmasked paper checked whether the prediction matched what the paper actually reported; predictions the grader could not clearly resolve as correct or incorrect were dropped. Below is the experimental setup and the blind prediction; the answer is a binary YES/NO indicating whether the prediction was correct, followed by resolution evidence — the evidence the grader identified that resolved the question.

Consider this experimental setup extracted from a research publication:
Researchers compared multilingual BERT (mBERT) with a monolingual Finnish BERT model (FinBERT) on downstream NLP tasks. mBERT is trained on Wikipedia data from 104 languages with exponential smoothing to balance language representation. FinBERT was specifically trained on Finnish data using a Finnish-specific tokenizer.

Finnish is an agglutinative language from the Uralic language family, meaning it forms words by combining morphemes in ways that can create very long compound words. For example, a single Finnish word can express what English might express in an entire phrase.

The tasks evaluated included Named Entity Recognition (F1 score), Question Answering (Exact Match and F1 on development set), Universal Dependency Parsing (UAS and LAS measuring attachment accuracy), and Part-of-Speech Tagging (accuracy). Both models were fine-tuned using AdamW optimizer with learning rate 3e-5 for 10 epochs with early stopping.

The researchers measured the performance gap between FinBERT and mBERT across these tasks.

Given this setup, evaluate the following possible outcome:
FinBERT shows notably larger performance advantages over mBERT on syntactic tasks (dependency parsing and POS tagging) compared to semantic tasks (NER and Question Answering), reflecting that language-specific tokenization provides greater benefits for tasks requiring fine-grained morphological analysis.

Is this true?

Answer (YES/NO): NO